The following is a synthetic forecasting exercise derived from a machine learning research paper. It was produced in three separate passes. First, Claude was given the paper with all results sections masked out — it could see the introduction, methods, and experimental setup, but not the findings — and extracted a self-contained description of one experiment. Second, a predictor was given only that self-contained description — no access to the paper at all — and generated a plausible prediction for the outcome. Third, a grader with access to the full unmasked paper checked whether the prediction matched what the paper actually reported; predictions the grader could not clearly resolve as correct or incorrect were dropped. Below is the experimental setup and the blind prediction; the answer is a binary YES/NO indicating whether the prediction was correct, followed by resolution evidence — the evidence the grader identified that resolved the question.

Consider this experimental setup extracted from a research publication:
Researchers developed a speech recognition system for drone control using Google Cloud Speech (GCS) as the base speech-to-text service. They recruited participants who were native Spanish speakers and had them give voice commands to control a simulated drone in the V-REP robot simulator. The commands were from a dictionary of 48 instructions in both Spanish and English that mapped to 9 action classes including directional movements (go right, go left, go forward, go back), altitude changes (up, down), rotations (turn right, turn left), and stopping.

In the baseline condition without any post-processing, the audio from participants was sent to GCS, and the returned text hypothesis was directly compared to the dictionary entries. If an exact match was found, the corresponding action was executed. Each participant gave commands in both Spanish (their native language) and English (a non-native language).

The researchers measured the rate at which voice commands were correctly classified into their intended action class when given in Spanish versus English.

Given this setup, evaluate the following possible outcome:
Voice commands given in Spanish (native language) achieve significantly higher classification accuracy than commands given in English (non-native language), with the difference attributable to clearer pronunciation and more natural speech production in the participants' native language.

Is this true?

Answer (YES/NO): YES